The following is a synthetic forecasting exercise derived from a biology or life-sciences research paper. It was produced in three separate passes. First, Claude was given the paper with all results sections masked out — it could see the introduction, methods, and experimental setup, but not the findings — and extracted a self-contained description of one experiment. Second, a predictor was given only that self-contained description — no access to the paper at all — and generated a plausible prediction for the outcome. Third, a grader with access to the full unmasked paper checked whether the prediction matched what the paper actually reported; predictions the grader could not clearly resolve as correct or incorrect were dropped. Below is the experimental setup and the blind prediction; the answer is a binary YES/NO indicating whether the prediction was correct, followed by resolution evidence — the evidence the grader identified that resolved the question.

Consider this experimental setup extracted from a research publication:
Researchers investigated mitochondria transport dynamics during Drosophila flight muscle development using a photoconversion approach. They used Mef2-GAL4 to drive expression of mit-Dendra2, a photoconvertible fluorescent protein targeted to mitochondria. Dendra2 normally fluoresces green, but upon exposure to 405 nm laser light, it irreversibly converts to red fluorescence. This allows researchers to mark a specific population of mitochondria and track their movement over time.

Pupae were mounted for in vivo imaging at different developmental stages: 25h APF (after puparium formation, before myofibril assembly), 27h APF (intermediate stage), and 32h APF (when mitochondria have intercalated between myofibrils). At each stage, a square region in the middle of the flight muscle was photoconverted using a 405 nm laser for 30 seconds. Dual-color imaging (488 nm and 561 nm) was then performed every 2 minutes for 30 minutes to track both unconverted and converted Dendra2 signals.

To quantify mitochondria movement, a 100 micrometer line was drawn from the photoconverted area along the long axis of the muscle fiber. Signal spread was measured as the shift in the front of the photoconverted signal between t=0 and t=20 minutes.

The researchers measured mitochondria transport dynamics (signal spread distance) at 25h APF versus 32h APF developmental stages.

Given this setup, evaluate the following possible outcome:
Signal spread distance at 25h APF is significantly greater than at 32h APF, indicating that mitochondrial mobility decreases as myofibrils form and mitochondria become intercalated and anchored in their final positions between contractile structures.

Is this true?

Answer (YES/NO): NO